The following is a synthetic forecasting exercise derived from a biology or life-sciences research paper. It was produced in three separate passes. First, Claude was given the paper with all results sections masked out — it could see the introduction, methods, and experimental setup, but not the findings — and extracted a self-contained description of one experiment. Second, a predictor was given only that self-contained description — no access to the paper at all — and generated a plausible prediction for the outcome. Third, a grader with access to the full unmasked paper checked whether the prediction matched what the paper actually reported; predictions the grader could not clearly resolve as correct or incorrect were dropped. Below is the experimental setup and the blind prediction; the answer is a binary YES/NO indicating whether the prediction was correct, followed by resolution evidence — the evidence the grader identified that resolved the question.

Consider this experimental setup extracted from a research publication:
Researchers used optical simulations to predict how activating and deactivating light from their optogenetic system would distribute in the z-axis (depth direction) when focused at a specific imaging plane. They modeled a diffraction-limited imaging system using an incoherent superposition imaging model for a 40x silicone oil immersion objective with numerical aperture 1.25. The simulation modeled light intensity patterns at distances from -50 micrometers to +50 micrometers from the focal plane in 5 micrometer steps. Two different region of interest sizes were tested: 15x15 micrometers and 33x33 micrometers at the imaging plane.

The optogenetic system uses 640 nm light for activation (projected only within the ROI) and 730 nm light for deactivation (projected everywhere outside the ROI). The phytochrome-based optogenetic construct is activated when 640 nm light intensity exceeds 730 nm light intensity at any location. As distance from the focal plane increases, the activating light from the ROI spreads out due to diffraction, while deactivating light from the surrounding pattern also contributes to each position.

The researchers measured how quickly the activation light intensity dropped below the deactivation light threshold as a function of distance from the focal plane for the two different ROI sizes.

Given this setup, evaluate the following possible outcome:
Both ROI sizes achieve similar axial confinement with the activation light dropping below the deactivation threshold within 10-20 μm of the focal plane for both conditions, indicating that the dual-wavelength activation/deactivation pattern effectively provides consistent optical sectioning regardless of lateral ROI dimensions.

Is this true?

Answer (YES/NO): NO